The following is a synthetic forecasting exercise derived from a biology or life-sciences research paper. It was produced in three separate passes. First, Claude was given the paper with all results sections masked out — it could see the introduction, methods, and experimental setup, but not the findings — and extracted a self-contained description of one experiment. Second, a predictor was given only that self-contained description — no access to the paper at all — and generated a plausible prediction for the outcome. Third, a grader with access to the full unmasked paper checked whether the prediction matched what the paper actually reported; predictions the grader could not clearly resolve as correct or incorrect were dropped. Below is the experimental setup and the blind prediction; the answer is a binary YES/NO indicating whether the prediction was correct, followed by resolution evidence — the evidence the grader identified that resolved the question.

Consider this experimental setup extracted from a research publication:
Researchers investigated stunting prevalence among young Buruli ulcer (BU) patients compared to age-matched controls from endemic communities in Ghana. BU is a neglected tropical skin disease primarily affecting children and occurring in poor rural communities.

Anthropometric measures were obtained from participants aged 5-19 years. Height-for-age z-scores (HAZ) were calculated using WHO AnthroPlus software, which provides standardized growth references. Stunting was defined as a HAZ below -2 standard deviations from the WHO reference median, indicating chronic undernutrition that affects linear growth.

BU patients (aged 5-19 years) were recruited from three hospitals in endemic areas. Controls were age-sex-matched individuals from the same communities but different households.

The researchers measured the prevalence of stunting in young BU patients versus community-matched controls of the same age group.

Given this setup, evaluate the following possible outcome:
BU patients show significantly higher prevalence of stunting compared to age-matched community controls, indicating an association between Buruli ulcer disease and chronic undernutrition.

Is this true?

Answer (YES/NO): NO